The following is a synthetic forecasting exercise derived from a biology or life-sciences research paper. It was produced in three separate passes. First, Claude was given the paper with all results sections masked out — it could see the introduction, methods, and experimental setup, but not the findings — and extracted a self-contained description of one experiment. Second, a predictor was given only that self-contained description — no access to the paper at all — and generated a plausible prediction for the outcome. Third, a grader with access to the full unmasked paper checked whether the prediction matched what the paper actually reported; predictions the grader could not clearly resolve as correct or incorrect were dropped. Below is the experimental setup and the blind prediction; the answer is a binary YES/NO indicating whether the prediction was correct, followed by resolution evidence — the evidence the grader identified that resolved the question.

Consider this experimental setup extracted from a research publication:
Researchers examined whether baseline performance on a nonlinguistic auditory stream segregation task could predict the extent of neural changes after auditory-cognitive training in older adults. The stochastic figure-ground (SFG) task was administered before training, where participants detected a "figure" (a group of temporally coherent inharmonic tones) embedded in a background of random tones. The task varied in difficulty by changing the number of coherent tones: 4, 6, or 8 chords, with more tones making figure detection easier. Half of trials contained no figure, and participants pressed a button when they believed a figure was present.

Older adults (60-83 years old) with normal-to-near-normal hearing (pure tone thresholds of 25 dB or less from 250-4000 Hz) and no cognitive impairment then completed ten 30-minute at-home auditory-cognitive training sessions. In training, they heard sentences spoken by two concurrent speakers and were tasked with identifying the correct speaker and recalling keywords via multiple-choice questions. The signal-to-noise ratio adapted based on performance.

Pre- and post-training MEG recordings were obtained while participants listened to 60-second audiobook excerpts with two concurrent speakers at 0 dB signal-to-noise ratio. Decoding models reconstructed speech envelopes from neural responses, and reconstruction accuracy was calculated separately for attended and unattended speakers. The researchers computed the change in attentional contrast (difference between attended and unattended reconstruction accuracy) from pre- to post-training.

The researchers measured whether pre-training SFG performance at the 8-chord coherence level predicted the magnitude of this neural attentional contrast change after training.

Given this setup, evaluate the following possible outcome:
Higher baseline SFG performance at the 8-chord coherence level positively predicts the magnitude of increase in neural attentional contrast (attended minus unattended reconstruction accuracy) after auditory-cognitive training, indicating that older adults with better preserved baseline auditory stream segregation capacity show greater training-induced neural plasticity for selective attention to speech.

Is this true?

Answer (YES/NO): NO